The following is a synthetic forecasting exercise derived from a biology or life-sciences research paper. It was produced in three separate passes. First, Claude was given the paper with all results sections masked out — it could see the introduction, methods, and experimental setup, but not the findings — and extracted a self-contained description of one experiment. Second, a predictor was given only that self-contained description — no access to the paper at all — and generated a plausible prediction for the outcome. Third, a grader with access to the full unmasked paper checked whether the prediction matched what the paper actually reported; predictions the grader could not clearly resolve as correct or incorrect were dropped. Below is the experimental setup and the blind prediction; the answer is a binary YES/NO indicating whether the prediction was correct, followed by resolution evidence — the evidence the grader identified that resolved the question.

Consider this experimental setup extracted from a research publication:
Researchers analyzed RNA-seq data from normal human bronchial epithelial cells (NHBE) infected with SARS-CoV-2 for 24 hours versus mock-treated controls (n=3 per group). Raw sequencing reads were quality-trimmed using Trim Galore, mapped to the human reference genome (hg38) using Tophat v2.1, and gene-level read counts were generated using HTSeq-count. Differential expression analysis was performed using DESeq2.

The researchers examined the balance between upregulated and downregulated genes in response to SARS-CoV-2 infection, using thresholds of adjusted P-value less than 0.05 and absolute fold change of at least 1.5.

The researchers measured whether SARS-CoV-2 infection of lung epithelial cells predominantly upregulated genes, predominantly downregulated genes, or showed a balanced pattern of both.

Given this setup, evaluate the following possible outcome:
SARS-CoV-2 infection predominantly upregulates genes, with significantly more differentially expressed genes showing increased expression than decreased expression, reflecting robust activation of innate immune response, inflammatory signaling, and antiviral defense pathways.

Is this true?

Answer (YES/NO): YES